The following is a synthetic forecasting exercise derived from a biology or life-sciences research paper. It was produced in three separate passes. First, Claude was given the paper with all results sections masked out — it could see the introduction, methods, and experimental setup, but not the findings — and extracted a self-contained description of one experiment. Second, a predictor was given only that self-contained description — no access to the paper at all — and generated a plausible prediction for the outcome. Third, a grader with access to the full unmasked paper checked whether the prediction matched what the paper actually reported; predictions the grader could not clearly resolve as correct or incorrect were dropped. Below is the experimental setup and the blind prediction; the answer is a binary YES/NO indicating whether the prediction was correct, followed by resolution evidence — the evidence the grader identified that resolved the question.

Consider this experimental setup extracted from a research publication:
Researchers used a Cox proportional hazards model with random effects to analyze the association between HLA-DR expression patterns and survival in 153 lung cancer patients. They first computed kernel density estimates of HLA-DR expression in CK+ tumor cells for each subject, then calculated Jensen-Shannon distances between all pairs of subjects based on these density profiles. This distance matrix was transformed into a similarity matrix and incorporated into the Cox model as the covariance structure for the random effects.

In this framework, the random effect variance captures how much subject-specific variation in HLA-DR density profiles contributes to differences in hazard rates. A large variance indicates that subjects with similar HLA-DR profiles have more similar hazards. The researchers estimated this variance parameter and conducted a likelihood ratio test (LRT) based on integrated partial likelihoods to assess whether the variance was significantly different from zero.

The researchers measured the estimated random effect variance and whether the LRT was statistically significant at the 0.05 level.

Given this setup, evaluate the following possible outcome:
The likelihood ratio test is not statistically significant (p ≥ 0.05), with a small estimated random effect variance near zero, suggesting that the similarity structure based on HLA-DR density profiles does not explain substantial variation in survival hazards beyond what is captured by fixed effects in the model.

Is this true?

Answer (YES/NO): NO